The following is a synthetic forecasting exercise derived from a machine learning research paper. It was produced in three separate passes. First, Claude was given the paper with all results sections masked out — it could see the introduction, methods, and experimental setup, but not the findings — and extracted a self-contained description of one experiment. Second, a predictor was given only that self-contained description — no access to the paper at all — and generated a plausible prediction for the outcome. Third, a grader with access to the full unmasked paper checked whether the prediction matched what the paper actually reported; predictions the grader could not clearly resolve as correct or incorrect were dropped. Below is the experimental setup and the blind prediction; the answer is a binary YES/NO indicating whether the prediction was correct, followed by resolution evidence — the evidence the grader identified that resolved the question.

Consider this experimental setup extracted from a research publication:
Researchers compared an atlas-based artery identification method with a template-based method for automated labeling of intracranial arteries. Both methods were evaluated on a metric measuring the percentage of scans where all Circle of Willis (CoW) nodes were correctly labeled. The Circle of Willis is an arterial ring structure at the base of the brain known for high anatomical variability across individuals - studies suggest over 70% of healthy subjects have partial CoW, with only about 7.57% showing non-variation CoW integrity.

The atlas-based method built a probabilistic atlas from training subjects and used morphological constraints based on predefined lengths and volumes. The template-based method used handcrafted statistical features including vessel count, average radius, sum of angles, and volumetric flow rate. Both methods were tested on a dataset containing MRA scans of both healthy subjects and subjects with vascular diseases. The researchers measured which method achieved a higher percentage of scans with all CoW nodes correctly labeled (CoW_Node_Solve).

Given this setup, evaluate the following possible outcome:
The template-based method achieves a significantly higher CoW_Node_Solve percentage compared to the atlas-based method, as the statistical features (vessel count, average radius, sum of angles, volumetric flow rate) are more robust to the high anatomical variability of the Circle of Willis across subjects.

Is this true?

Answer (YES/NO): YES